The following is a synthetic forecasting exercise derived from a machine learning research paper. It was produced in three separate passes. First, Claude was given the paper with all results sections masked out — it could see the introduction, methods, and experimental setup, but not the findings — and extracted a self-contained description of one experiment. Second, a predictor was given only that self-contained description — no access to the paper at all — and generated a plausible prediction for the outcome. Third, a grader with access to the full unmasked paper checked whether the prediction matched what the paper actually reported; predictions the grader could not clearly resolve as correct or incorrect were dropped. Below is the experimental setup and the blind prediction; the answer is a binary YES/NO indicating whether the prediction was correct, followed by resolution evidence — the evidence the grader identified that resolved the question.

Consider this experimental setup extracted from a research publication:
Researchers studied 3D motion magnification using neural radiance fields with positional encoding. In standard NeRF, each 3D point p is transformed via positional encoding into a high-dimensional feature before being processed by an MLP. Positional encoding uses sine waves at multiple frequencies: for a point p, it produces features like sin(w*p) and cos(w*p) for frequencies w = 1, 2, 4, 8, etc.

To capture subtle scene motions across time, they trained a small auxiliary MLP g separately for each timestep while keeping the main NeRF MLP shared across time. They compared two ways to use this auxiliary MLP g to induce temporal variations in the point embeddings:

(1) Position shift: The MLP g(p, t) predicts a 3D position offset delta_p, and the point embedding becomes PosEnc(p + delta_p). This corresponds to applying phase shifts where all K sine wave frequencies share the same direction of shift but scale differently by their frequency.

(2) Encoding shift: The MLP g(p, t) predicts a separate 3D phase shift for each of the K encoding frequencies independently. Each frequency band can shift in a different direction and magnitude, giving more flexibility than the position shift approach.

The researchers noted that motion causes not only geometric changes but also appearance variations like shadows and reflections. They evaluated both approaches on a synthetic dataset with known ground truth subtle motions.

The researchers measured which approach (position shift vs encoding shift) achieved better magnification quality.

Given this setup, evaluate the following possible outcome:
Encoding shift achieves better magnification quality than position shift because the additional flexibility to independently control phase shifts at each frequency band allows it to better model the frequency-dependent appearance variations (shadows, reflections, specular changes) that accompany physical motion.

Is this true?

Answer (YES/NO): YES